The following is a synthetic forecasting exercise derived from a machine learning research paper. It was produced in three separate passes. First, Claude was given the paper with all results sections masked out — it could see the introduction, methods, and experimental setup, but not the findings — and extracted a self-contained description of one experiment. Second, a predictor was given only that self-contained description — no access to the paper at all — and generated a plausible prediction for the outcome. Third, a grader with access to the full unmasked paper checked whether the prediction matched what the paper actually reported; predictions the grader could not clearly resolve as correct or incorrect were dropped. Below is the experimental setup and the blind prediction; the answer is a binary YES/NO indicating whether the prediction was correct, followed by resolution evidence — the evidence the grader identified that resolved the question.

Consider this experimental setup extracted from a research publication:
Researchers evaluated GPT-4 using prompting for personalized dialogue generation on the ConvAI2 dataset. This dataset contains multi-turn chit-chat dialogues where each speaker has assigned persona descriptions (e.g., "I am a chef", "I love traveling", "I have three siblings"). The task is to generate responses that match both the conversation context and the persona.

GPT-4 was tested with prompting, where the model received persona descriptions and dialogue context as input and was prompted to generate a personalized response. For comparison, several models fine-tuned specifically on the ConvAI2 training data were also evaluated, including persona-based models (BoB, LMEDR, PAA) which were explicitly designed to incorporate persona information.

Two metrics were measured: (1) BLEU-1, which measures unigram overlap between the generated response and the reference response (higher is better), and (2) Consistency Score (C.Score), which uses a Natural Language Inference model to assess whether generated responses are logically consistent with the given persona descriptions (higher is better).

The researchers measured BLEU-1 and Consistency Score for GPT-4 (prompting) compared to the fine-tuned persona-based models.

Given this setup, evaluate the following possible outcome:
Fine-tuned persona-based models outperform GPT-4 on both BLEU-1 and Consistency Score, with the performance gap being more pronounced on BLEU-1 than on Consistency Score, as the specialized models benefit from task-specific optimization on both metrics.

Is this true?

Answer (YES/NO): NO